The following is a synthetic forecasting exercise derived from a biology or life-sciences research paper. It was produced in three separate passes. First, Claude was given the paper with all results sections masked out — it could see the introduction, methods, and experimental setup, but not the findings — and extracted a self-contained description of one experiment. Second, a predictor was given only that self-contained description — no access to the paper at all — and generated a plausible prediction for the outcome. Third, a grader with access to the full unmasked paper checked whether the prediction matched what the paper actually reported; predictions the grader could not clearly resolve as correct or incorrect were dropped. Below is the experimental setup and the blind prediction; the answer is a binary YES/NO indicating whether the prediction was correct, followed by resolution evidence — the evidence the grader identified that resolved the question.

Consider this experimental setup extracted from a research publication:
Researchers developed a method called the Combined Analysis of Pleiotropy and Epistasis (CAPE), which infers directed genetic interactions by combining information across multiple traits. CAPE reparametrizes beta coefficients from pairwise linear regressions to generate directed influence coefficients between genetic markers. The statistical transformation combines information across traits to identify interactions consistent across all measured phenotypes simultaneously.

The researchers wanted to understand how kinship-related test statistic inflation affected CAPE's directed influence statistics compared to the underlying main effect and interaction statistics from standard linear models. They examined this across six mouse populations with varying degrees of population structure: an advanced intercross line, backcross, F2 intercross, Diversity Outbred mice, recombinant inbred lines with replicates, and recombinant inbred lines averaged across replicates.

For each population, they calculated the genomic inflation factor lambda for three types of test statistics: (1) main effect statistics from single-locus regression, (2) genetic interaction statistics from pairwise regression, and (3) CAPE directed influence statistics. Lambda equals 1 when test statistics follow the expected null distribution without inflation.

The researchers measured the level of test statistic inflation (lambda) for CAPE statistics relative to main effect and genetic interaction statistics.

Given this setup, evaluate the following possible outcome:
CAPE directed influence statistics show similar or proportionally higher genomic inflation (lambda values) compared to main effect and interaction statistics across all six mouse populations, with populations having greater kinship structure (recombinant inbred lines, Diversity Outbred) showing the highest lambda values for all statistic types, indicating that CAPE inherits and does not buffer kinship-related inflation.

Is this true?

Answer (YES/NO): NO